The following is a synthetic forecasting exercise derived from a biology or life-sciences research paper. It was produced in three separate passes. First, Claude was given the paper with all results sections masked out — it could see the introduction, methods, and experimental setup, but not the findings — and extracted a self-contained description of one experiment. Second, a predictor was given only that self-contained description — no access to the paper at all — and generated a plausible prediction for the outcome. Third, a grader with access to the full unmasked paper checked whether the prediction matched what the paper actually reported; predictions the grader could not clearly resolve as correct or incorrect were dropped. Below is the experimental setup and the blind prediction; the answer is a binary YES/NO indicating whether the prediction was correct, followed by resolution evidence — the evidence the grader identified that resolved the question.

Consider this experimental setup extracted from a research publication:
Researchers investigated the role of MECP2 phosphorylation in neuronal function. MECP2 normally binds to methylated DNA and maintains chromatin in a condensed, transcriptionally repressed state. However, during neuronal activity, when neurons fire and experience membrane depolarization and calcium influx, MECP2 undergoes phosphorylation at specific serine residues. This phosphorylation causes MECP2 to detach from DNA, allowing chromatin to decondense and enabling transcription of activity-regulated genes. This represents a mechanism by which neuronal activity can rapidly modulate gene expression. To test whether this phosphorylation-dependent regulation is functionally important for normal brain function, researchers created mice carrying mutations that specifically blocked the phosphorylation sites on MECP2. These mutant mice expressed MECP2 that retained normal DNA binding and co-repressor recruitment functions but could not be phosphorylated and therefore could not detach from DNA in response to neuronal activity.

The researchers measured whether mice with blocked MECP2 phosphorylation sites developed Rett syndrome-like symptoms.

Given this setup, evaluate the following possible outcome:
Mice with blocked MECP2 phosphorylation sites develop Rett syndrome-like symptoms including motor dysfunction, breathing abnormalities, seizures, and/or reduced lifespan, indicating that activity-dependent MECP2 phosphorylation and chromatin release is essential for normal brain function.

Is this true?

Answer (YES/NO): YES